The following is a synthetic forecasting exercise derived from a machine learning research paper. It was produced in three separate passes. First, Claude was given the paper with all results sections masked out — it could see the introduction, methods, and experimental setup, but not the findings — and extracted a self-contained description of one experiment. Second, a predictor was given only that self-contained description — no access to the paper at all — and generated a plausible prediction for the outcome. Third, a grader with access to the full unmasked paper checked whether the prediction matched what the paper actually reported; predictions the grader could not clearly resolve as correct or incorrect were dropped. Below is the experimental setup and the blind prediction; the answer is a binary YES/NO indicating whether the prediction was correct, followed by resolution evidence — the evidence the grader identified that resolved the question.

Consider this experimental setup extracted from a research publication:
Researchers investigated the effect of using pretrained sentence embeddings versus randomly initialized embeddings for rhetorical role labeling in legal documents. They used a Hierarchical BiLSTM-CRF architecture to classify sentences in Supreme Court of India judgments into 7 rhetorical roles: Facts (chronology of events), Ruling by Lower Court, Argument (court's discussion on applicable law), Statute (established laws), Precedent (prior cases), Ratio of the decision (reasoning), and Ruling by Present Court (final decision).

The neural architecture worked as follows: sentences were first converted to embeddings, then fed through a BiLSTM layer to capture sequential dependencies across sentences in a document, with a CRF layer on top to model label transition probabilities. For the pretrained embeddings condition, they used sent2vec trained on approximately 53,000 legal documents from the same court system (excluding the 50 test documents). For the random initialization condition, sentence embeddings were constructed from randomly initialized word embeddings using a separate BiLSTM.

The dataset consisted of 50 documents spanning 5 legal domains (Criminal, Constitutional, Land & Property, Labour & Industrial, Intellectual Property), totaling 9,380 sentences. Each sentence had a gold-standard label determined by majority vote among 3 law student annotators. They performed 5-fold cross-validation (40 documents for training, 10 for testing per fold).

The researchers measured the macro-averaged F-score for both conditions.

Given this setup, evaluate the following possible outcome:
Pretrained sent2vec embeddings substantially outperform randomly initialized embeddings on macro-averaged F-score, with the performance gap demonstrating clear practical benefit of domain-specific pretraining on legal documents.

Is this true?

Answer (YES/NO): YES